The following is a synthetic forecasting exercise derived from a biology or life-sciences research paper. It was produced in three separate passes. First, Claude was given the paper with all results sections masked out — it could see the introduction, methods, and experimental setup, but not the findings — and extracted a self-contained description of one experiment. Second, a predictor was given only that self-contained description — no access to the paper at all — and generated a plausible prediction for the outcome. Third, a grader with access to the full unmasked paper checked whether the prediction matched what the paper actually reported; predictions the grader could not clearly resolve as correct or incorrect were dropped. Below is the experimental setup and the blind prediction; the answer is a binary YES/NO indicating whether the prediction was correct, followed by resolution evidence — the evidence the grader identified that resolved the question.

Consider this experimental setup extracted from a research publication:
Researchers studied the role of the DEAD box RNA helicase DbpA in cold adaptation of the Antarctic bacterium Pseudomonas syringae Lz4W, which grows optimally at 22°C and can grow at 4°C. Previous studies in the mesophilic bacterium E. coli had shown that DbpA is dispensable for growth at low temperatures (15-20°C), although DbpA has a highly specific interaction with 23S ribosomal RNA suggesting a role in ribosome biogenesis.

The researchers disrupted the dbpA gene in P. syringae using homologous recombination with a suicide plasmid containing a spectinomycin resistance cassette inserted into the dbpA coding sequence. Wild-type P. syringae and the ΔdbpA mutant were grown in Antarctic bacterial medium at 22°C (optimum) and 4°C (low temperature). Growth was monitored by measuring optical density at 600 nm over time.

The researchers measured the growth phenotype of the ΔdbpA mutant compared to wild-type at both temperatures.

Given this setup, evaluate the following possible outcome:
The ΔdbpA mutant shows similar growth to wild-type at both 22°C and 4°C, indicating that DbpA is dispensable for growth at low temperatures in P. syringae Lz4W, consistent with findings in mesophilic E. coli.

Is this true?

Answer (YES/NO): NO